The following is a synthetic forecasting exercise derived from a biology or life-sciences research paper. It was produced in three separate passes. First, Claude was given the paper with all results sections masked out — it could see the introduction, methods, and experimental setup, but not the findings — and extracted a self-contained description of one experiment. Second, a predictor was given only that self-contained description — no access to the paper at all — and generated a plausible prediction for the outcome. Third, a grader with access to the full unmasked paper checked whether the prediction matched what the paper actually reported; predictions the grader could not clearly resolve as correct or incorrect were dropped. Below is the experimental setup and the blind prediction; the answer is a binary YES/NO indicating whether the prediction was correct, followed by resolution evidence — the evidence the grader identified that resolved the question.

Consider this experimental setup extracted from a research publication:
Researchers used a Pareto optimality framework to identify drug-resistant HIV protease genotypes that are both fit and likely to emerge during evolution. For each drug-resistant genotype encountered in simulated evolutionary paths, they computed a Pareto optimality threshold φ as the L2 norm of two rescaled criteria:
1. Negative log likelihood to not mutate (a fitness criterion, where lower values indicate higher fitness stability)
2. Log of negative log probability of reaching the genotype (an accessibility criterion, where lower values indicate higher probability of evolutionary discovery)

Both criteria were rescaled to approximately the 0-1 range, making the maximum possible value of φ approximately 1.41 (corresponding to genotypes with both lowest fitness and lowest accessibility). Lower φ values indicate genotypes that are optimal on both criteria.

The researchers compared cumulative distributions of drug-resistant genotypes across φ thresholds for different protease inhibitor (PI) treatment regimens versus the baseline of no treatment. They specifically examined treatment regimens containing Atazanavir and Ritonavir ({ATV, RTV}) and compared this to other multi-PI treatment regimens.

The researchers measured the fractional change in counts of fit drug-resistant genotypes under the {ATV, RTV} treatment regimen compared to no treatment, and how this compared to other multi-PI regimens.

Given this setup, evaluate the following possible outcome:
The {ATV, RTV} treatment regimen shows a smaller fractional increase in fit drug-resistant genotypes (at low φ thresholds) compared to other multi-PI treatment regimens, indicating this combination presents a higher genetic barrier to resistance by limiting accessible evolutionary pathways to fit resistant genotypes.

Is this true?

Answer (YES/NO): YES